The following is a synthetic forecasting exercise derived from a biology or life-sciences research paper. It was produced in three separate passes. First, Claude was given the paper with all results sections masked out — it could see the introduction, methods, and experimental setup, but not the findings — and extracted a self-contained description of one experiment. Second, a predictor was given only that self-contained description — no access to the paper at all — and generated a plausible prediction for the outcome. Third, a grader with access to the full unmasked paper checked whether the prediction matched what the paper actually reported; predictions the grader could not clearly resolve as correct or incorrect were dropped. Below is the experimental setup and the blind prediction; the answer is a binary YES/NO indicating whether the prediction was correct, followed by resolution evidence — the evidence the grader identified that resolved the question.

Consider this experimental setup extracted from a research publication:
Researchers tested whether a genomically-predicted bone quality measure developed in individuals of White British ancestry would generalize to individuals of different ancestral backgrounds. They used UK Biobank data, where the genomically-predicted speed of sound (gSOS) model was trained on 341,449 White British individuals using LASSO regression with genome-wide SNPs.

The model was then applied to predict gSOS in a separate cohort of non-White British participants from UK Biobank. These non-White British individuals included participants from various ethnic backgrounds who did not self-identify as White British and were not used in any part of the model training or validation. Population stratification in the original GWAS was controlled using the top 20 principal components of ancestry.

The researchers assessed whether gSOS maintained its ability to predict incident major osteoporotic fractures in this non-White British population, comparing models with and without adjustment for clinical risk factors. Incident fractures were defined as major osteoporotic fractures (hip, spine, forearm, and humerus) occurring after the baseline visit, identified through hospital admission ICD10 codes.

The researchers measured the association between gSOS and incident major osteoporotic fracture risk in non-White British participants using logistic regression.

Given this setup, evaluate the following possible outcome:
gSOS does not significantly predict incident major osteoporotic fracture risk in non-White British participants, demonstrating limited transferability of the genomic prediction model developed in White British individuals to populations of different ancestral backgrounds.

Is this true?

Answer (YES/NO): NO